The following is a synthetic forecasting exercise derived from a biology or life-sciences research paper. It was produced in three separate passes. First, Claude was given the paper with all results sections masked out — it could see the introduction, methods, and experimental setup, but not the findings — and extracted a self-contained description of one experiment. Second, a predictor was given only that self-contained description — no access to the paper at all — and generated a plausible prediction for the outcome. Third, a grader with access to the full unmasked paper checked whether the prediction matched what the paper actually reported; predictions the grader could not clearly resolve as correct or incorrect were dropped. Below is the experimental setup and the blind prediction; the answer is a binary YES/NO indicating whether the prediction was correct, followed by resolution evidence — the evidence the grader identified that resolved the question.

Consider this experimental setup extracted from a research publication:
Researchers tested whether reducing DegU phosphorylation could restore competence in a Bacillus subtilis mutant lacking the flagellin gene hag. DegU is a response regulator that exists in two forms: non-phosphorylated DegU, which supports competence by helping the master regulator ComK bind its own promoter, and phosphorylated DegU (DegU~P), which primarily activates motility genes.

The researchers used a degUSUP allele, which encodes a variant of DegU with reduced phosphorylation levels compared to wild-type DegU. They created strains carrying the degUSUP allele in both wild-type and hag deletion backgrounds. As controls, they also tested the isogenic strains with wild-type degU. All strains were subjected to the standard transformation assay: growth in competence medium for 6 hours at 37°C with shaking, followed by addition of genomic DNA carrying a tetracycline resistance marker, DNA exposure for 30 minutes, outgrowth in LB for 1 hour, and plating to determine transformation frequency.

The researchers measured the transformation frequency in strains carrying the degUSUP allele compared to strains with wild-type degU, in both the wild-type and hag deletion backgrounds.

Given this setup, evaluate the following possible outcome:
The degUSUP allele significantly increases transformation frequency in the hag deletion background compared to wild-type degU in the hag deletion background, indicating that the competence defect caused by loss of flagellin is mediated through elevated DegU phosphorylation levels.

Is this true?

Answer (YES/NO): YES